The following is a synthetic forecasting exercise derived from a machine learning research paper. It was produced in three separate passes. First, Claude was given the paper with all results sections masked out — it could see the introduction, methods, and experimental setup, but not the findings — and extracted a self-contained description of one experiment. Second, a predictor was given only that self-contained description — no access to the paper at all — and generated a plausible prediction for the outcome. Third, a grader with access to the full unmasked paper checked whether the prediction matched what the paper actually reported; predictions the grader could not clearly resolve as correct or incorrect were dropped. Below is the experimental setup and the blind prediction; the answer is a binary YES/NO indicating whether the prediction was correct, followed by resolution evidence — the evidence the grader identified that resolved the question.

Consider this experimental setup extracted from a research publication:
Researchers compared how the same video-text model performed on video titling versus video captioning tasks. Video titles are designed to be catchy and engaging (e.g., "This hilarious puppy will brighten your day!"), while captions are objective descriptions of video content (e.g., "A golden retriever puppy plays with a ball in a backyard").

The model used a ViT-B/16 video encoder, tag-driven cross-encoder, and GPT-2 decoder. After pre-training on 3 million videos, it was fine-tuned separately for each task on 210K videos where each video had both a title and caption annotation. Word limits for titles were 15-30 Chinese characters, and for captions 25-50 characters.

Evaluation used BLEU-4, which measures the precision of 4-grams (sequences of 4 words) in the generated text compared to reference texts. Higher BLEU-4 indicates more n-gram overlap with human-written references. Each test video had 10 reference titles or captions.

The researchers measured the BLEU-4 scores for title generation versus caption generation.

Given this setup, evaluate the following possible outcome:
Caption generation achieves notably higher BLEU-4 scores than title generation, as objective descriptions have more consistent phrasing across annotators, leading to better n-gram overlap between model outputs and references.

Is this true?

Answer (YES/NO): YES